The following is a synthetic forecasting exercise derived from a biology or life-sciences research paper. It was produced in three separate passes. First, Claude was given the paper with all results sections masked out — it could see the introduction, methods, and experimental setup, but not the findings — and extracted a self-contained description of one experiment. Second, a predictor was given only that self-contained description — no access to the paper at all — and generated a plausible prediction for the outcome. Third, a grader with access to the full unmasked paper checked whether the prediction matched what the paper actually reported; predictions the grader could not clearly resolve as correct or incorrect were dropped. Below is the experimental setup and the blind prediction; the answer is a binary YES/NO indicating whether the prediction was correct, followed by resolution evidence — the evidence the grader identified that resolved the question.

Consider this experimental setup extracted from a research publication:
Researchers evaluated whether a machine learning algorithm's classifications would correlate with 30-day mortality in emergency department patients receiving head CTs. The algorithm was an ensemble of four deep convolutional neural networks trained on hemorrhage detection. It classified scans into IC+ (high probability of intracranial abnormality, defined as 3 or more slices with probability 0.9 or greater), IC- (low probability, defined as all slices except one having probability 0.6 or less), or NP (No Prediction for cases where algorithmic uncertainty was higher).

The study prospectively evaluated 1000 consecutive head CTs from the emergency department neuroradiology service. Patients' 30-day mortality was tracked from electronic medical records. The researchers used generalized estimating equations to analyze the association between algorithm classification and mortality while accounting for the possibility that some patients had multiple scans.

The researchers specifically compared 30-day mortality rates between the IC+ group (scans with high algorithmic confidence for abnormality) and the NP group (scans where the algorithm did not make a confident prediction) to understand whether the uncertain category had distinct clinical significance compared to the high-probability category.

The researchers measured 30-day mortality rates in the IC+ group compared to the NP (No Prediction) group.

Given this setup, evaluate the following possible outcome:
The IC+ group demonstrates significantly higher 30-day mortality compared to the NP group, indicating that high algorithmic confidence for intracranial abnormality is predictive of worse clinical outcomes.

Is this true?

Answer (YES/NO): NO